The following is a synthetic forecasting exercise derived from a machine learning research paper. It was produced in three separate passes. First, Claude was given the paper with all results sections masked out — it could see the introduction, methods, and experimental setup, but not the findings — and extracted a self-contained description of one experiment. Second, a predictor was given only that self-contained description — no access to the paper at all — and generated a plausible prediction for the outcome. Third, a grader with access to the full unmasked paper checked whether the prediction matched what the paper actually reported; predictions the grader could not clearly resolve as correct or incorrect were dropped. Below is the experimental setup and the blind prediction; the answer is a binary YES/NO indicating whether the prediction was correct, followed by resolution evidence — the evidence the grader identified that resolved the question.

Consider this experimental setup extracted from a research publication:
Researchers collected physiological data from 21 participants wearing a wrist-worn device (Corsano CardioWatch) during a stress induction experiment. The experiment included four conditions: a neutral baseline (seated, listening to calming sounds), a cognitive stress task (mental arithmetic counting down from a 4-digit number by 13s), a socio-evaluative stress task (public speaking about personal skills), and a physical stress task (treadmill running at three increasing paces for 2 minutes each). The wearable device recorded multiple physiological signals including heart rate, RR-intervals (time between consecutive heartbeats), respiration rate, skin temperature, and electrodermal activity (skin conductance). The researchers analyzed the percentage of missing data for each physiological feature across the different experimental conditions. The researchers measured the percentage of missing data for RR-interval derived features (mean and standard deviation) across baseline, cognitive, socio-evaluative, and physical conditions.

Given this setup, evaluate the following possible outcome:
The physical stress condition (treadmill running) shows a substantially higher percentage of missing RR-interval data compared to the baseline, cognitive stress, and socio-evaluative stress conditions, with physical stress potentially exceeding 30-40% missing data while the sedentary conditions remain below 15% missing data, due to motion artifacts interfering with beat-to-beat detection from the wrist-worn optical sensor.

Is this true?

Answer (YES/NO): NO